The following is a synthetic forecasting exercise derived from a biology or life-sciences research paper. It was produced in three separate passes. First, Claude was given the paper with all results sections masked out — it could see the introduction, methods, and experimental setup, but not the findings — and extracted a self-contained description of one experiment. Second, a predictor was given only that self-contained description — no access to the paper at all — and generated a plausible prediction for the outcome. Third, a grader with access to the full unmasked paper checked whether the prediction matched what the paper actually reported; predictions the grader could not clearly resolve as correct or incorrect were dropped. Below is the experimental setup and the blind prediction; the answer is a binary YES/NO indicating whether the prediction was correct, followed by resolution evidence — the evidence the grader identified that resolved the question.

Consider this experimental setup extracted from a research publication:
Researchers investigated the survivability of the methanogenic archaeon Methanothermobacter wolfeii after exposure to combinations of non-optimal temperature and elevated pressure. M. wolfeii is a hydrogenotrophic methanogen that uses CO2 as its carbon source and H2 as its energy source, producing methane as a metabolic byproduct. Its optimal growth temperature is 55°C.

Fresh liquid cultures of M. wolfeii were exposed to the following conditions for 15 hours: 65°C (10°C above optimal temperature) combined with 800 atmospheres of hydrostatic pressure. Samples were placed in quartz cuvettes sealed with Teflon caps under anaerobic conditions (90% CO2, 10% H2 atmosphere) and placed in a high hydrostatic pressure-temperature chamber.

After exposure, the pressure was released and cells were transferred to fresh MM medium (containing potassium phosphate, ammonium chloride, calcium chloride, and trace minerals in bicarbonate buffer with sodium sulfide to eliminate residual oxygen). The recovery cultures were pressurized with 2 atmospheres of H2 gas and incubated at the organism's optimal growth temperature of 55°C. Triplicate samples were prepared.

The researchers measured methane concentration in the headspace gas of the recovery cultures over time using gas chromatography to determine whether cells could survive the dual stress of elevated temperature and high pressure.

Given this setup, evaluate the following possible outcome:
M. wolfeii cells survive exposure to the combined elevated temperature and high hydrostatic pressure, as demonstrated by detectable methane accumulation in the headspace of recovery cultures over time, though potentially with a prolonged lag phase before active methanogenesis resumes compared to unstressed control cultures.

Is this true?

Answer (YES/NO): NO